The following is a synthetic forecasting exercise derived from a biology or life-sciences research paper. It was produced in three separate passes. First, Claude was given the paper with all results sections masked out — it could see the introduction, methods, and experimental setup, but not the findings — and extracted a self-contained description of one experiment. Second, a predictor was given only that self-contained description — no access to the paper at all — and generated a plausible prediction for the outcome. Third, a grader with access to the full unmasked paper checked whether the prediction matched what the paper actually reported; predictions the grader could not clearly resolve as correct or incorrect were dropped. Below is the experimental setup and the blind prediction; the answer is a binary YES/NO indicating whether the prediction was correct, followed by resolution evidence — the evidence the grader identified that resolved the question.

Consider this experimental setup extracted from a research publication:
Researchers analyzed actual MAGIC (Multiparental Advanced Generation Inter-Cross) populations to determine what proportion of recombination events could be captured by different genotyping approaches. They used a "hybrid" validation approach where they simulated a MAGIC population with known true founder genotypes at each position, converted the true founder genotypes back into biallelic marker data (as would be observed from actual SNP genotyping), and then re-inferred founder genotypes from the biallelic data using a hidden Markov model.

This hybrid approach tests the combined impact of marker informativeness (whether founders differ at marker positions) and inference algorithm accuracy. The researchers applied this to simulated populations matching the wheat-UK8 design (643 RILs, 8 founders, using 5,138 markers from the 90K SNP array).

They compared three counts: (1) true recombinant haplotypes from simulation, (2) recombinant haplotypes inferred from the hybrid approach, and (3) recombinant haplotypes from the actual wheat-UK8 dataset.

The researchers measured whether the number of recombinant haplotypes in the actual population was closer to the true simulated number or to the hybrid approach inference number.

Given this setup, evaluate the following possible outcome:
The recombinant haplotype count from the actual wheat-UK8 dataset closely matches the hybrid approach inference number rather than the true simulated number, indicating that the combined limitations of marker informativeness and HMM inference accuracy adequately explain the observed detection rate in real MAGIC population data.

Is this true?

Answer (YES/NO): YES